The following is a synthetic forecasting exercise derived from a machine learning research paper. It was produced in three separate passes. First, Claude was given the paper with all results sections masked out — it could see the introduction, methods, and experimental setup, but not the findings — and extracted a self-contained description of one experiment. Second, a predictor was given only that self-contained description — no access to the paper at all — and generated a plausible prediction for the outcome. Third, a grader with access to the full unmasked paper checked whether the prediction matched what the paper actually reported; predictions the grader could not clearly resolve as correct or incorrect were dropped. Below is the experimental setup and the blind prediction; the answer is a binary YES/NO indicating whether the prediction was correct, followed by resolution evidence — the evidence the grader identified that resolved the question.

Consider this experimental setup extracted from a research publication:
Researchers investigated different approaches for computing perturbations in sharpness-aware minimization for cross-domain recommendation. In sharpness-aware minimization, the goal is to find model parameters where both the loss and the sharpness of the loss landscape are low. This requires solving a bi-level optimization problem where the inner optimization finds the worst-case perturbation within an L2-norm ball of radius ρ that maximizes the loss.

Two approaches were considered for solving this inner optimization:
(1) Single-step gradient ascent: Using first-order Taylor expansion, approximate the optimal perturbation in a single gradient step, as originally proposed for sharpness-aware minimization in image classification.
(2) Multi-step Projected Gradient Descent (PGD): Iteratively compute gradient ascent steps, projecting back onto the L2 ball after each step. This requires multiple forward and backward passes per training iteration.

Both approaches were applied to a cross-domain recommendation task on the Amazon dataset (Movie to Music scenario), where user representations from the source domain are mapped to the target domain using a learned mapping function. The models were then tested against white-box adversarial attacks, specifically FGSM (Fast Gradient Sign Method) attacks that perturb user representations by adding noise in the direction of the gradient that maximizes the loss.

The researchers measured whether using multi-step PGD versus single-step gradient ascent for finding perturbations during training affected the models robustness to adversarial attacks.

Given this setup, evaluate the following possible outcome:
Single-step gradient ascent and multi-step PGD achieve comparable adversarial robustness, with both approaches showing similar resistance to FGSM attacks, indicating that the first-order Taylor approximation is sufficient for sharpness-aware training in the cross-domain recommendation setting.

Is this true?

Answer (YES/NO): NO